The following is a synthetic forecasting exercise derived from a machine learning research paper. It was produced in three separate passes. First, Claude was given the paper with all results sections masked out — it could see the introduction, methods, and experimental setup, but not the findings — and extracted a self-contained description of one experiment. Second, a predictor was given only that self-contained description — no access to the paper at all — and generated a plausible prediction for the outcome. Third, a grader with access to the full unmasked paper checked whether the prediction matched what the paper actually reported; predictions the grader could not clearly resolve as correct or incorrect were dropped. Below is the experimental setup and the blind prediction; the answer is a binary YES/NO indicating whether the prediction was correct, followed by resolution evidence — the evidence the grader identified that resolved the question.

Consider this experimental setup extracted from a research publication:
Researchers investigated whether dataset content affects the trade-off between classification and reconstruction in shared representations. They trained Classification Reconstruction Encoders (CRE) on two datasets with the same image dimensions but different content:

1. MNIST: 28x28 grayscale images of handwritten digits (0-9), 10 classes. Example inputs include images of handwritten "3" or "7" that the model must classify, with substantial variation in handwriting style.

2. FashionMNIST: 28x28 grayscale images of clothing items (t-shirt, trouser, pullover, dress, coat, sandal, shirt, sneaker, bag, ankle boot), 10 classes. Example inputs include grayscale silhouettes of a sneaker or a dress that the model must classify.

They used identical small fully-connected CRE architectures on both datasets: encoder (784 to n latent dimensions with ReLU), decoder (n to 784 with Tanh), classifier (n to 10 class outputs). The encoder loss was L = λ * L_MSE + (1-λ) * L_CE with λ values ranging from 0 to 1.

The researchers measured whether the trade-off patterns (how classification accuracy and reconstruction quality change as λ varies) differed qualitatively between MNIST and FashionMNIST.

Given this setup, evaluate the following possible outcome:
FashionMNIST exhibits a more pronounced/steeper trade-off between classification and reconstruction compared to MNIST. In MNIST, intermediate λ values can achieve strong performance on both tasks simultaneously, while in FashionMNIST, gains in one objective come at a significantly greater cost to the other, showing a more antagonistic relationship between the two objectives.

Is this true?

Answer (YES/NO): NO